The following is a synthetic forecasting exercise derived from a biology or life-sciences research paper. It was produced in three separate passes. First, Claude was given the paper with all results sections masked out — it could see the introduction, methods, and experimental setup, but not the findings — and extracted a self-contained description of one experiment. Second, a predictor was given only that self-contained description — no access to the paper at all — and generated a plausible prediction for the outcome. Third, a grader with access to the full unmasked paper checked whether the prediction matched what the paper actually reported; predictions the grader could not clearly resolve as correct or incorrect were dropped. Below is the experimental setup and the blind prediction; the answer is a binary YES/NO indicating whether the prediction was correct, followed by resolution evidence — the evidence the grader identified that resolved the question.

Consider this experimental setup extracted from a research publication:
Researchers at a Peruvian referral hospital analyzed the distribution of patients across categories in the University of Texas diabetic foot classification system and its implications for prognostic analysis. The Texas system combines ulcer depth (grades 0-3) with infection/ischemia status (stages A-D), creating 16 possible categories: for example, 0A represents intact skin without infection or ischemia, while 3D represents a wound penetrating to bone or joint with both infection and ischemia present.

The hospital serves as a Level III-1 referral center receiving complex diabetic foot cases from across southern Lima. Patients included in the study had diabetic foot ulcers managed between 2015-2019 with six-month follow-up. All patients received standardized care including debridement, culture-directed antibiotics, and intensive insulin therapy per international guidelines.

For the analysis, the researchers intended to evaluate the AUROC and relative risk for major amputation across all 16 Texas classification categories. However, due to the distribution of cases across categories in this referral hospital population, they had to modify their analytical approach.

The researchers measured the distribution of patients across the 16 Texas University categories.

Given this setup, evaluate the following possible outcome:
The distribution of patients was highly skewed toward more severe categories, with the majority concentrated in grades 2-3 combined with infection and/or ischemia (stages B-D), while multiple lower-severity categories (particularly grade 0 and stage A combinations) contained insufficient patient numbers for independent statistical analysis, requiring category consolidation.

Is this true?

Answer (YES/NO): NO